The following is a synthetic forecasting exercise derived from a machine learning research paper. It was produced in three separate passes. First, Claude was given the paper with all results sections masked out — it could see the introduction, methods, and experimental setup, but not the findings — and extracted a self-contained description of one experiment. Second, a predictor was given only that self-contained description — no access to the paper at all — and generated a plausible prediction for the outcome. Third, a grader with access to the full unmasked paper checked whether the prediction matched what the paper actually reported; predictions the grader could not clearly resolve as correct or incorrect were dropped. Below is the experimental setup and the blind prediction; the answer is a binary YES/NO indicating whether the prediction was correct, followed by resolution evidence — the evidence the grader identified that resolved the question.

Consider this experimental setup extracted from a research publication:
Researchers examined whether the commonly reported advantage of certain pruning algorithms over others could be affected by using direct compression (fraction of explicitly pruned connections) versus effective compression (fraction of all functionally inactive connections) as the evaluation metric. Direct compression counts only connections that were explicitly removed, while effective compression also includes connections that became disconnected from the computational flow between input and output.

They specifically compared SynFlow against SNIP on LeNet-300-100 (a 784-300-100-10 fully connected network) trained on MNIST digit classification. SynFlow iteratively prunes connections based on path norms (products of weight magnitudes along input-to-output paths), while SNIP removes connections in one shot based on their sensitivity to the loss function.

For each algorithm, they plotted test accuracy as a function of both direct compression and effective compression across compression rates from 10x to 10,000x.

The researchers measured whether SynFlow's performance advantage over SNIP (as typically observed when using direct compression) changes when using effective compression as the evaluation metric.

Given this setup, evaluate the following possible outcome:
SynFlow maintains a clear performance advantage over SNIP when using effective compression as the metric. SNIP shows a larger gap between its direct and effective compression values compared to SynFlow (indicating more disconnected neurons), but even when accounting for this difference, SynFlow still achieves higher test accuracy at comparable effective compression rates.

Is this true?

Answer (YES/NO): NO